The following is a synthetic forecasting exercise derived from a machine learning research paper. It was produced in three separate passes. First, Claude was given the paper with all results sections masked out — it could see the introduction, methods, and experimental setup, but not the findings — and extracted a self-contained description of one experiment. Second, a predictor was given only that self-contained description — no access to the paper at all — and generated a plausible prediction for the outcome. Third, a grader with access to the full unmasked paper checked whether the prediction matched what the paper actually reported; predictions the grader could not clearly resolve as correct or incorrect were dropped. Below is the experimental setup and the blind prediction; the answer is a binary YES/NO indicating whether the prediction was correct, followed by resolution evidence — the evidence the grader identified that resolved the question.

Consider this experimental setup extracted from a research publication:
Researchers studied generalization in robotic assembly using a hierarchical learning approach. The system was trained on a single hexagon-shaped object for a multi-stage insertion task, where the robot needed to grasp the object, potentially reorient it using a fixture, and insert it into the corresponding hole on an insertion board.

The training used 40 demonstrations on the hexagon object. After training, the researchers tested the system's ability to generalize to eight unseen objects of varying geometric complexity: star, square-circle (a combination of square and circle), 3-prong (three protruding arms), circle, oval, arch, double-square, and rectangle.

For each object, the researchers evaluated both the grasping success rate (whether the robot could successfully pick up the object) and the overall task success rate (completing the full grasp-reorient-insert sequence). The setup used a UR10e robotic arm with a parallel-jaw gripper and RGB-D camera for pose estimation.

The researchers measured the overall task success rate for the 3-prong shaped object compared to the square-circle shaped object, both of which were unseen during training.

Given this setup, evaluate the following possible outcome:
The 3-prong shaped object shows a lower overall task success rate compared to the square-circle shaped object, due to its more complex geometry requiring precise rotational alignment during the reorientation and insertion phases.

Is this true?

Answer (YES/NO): NO